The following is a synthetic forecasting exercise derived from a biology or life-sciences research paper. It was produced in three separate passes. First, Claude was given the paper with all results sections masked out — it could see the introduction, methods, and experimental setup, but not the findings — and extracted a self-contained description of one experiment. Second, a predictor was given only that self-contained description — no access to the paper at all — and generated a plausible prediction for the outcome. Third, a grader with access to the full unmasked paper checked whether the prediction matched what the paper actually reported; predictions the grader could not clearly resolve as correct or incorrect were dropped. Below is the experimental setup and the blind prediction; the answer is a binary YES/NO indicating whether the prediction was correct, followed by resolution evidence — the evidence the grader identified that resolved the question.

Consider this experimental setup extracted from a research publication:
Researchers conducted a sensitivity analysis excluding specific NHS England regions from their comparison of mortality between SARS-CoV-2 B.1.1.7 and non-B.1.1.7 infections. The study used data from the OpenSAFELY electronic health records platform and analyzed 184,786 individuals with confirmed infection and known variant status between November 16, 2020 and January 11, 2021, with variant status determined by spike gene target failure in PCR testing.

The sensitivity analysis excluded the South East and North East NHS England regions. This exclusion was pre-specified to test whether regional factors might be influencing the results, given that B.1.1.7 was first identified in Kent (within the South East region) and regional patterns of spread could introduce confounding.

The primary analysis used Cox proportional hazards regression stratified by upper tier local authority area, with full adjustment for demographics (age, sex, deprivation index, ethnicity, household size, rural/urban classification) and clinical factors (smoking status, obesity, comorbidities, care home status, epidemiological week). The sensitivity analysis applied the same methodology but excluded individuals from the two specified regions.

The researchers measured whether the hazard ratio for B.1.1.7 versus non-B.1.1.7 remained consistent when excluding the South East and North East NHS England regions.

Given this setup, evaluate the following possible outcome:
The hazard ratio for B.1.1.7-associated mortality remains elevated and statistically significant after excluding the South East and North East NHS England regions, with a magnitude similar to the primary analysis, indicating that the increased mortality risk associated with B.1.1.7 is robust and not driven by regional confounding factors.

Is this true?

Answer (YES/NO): YES